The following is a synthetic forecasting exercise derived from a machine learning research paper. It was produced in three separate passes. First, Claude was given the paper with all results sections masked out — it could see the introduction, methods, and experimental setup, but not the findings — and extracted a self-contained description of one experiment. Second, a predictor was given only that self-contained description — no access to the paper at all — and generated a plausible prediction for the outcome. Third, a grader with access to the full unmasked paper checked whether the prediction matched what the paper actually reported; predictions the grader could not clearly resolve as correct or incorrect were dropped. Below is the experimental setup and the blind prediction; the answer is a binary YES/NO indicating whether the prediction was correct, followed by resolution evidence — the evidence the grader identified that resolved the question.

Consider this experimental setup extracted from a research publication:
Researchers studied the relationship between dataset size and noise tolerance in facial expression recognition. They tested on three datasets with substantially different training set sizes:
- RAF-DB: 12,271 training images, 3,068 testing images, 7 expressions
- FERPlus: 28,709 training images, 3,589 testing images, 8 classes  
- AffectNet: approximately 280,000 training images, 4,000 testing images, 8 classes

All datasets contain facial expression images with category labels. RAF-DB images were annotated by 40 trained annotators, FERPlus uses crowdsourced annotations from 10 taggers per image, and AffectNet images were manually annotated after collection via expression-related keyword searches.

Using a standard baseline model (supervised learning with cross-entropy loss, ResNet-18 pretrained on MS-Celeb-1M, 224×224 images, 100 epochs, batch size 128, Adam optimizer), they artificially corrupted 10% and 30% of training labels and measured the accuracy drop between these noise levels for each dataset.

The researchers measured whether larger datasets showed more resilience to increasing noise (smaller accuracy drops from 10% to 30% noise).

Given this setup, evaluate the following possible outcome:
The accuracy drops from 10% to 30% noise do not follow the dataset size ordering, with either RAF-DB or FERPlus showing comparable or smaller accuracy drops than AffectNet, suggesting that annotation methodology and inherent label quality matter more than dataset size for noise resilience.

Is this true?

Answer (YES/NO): YES